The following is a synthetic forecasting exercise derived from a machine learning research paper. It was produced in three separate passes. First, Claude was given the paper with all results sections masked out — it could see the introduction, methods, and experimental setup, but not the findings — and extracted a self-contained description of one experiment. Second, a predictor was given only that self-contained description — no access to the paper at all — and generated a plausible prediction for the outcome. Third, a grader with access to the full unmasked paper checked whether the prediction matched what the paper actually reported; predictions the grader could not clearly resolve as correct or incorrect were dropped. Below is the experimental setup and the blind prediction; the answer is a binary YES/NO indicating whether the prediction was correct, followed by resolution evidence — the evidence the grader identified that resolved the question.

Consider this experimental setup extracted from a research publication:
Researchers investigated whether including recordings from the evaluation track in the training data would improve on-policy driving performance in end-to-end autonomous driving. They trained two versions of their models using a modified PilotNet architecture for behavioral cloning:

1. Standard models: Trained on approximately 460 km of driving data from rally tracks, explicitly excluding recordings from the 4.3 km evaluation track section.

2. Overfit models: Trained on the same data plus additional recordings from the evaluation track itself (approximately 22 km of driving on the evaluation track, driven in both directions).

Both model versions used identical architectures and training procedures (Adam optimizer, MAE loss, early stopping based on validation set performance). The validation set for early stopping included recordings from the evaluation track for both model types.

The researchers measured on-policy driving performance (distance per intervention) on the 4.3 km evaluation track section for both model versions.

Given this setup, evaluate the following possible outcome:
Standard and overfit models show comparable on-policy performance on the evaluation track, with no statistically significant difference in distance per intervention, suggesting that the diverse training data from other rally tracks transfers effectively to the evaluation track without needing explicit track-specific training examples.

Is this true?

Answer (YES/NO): NO